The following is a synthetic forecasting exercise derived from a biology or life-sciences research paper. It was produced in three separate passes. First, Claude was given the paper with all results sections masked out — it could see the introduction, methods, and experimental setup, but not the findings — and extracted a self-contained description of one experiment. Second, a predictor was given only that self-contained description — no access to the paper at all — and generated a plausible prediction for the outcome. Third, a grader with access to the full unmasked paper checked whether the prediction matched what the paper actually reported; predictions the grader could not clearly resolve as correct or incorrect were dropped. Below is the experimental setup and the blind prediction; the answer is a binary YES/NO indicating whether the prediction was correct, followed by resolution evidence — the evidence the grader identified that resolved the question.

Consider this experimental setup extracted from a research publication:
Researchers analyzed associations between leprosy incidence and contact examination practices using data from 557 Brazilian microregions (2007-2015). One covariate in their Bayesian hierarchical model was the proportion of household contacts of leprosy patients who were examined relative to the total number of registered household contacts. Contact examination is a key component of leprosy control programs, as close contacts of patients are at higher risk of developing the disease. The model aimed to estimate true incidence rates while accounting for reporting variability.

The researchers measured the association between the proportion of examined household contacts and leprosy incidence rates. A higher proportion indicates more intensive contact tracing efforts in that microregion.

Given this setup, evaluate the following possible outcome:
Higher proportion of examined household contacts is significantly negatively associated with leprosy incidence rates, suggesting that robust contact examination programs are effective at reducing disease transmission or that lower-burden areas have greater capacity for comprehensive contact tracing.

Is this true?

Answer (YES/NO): NO